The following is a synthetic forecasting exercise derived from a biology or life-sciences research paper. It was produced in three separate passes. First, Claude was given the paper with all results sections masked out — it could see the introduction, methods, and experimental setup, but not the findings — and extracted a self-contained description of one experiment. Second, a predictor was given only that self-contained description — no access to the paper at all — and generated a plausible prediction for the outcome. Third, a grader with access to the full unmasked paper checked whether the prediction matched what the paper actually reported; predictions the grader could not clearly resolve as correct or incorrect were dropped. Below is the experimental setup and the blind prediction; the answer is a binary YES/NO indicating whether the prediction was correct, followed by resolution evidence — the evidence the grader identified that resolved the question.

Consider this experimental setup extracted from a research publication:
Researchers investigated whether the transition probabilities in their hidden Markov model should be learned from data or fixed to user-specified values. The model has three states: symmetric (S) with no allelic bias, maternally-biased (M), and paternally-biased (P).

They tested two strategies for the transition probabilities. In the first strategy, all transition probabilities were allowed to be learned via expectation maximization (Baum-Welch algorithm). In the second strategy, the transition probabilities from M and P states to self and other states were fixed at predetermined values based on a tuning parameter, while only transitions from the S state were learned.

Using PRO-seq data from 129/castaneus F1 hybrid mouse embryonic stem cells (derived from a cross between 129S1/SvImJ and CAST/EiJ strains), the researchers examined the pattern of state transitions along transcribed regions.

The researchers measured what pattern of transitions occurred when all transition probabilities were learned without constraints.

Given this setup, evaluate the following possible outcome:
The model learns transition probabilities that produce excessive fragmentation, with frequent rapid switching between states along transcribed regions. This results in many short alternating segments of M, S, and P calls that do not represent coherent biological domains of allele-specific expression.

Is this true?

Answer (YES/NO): YES